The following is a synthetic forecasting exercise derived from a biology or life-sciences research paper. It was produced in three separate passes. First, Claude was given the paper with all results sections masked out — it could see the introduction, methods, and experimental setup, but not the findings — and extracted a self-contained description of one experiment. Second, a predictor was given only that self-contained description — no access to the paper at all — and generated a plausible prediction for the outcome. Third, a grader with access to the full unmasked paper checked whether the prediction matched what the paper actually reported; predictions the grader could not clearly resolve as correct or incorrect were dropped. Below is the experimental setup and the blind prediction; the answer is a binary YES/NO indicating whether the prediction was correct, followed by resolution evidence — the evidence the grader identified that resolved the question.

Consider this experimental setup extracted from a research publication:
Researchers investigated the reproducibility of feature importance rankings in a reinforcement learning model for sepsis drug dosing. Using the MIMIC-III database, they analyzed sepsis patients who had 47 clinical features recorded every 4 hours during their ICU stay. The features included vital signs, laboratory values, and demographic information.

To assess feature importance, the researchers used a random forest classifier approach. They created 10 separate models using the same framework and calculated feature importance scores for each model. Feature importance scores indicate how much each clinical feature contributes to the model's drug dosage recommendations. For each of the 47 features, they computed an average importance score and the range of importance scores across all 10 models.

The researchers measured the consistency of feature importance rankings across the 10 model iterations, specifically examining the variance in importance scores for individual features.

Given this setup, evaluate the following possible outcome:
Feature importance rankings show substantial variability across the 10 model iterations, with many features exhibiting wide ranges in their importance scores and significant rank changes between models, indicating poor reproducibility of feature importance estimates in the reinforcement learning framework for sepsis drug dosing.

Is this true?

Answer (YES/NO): YES